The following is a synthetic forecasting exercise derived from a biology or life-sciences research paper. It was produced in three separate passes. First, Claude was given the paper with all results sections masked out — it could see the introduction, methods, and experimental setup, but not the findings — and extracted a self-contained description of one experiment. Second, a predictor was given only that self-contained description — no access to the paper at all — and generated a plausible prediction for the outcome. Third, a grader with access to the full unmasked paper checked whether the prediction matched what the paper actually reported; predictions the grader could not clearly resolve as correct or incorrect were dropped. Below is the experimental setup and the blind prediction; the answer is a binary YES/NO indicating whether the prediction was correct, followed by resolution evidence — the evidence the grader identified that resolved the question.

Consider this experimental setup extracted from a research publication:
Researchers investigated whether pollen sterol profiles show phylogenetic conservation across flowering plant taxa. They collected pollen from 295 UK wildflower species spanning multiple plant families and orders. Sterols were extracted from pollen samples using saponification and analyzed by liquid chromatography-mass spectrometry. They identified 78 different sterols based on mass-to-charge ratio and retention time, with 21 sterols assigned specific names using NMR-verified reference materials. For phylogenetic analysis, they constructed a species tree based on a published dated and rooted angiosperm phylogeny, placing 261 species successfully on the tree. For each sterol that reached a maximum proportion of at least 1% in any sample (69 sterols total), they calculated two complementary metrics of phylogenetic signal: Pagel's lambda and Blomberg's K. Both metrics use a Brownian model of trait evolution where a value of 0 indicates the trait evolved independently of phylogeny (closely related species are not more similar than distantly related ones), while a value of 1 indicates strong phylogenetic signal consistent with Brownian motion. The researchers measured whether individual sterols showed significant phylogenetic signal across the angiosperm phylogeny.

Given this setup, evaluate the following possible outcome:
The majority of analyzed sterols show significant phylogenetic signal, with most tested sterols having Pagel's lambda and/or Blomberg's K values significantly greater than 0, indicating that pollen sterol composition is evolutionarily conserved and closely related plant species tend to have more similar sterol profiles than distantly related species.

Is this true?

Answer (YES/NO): YES